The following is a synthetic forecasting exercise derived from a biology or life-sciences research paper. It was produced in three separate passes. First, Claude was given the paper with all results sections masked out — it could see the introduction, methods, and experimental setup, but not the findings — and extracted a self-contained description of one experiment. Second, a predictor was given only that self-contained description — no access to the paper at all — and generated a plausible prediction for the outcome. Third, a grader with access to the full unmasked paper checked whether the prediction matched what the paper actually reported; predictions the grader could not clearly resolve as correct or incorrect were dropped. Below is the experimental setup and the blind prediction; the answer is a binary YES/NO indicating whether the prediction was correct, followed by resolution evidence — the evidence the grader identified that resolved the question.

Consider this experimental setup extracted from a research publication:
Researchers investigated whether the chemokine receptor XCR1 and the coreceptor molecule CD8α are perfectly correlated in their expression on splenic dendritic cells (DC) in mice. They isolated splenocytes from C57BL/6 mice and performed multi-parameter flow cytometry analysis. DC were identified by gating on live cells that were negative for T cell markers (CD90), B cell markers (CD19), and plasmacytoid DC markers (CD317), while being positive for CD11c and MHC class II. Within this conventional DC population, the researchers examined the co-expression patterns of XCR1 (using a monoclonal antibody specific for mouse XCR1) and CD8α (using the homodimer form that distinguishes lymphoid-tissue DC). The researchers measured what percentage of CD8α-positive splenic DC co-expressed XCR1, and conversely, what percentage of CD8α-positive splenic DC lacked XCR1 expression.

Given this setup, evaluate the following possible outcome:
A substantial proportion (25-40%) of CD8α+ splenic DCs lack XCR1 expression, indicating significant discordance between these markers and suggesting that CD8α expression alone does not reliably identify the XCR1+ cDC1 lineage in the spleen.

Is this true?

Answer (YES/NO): NO